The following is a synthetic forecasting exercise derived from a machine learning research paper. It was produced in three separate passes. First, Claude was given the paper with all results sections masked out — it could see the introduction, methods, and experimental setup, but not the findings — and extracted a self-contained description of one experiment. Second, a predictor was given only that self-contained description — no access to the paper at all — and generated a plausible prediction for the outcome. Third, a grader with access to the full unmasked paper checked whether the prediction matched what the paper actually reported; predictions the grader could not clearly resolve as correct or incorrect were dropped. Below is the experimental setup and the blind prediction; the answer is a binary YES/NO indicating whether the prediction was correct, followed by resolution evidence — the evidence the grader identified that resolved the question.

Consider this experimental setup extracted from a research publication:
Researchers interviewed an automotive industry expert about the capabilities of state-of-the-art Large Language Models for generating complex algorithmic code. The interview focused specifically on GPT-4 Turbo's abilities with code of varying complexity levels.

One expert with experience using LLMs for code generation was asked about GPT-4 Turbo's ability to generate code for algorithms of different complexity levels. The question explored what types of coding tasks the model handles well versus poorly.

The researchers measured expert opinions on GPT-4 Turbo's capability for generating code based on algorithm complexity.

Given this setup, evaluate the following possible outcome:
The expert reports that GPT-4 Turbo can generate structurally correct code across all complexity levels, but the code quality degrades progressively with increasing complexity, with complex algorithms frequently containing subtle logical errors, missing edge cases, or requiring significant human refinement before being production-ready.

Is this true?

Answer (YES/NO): NO